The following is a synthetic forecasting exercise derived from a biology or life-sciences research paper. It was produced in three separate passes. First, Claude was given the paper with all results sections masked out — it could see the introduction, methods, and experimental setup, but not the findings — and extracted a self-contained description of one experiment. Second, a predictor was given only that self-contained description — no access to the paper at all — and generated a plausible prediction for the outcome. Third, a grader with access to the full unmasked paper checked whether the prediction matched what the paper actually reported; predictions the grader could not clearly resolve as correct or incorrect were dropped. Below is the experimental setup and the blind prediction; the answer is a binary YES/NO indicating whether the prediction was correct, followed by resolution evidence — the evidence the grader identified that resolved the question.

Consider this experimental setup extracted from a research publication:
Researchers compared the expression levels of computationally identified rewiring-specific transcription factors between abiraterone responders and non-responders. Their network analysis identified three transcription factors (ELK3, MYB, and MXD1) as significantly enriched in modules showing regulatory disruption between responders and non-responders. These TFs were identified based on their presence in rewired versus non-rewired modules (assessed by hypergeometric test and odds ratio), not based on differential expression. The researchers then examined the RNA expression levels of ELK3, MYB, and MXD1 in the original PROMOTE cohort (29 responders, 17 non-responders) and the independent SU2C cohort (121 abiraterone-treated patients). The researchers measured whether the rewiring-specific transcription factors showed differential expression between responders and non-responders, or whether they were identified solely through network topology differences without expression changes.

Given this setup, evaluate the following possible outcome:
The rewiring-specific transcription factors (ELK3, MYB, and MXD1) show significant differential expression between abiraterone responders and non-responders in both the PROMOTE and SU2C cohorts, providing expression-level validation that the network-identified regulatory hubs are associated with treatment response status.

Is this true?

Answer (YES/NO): NO